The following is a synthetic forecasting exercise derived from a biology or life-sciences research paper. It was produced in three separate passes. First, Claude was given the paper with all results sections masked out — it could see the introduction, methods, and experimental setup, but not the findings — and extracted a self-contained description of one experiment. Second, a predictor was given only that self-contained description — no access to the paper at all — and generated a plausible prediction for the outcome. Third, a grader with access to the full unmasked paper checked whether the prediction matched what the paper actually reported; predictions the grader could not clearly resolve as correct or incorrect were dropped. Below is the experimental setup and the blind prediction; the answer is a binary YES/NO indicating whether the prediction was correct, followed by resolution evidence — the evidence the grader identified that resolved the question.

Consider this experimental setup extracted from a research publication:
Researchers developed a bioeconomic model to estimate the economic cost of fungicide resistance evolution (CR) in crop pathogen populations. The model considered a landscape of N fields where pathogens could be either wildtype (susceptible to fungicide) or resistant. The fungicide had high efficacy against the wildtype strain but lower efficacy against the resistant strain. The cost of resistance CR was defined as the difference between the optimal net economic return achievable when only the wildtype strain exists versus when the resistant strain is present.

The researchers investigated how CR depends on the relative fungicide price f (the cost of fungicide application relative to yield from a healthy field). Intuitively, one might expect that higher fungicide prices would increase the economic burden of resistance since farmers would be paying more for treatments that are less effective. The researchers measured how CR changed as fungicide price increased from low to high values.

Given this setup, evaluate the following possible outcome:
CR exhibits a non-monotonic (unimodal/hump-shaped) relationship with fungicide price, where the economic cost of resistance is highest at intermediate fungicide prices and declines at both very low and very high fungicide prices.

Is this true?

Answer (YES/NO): NO